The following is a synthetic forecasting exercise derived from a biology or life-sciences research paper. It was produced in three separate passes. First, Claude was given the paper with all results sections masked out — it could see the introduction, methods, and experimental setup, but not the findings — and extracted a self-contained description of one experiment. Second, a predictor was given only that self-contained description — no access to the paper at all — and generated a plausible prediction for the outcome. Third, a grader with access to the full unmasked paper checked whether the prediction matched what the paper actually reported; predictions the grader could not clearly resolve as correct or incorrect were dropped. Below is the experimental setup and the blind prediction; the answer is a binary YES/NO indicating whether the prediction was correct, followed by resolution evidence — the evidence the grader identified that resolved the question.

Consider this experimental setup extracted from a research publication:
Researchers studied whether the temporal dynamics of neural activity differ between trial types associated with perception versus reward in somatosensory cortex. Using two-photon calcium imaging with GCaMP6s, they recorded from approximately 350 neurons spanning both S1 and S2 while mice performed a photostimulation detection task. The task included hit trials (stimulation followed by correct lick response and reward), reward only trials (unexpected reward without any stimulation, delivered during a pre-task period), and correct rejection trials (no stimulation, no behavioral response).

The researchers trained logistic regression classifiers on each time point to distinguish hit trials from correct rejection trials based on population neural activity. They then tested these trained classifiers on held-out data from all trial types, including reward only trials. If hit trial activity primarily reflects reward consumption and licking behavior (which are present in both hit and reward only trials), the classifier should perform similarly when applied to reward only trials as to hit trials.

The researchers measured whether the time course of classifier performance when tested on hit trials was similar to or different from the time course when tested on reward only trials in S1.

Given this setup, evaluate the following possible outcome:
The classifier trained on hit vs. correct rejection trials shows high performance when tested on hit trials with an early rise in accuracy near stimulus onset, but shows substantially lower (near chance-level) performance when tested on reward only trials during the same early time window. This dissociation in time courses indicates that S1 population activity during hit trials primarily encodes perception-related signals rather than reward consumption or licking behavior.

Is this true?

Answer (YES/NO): YES